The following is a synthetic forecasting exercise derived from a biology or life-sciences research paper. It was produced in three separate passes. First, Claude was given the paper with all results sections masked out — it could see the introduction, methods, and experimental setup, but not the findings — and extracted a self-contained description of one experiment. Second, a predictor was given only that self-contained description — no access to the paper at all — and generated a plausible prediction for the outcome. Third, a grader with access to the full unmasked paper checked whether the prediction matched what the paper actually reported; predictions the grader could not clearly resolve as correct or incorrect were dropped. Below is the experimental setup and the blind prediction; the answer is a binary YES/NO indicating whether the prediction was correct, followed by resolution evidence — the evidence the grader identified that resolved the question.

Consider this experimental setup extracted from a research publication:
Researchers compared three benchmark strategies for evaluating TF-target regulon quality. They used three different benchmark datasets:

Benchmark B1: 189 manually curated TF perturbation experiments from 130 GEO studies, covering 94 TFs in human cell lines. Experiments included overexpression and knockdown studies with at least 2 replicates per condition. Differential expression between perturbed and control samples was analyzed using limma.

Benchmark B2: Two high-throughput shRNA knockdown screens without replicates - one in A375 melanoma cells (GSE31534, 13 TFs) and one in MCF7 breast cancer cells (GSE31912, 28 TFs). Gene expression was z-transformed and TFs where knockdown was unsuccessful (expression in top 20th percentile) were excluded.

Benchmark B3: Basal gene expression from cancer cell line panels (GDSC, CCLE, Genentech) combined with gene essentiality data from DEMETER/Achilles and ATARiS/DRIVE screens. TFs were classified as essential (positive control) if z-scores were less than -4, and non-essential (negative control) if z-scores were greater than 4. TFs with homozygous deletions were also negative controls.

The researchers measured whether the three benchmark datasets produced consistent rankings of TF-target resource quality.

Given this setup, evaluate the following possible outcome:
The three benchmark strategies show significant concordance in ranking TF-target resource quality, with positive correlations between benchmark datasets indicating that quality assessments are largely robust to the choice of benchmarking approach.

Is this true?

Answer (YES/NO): NO